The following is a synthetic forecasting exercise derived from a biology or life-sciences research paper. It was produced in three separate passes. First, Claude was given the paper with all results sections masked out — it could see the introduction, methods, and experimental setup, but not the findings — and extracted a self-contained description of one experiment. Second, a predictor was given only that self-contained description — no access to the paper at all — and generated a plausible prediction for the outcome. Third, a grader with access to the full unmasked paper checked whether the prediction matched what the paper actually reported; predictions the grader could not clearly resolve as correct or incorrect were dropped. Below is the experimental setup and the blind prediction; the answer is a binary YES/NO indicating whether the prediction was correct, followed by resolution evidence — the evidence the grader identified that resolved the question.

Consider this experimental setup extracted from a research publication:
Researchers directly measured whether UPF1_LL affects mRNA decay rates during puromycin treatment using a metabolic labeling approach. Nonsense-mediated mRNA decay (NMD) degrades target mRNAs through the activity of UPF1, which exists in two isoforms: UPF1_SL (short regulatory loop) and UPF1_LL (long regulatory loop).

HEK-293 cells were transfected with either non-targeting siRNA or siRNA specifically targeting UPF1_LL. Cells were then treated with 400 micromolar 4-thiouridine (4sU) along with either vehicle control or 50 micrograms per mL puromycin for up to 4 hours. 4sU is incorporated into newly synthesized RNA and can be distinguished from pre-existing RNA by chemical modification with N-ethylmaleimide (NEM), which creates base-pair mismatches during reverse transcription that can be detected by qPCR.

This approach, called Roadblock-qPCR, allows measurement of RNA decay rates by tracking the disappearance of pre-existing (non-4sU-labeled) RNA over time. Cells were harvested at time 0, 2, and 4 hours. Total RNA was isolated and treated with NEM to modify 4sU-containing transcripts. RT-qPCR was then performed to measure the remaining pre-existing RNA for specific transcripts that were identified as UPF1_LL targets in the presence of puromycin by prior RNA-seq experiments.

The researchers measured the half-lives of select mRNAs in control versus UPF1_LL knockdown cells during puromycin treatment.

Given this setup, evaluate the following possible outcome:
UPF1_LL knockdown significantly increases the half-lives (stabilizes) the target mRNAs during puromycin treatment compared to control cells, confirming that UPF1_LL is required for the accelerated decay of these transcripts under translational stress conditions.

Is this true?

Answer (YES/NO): YES